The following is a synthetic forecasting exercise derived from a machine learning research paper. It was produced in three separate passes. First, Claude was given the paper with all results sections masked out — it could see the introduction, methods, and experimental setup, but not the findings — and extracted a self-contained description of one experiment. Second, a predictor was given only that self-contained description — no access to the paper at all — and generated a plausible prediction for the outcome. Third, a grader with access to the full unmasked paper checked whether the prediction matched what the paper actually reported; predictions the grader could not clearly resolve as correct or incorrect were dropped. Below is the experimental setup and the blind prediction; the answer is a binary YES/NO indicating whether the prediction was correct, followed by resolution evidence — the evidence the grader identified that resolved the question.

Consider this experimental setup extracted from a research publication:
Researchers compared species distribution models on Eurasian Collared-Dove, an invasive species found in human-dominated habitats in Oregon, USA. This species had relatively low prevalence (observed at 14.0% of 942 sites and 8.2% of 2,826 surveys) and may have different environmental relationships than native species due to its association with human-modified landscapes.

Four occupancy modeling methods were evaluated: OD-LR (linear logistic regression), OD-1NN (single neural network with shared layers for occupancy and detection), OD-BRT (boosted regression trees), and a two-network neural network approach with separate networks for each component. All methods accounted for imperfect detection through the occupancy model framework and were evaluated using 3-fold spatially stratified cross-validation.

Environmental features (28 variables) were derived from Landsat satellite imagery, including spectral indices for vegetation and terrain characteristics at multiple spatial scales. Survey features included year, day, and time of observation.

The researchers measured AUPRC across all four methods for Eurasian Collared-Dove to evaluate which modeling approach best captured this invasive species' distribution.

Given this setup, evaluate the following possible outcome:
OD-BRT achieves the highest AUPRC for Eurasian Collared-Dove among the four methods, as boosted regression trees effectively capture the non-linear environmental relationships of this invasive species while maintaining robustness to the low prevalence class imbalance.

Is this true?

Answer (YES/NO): NO